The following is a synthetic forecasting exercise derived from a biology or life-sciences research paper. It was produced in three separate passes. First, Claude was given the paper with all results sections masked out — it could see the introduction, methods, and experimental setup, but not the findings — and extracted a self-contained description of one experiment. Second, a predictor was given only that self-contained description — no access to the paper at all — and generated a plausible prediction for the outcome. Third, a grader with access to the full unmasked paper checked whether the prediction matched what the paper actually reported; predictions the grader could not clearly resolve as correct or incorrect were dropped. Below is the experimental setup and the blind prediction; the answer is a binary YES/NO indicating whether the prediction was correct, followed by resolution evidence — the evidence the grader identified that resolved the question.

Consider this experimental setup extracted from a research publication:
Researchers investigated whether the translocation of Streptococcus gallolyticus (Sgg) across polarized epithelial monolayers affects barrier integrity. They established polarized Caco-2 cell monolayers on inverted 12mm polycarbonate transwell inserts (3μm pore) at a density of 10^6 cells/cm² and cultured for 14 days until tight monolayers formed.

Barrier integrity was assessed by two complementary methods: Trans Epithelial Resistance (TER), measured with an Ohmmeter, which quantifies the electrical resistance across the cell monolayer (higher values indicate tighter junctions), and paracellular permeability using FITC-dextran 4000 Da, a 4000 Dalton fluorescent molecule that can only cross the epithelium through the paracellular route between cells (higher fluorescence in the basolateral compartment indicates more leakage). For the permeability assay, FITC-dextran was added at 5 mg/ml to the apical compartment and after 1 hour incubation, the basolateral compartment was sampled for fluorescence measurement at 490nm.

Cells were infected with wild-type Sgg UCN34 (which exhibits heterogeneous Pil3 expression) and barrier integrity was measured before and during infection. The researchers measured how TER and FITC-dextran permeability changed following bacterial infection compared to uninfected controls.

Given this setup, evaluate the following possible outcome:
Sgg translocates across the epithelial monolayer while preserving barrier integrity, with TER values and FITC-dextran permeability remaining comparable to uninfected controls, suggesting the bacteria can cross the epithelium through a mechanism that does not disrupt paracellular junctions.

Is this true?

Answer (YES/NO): YES